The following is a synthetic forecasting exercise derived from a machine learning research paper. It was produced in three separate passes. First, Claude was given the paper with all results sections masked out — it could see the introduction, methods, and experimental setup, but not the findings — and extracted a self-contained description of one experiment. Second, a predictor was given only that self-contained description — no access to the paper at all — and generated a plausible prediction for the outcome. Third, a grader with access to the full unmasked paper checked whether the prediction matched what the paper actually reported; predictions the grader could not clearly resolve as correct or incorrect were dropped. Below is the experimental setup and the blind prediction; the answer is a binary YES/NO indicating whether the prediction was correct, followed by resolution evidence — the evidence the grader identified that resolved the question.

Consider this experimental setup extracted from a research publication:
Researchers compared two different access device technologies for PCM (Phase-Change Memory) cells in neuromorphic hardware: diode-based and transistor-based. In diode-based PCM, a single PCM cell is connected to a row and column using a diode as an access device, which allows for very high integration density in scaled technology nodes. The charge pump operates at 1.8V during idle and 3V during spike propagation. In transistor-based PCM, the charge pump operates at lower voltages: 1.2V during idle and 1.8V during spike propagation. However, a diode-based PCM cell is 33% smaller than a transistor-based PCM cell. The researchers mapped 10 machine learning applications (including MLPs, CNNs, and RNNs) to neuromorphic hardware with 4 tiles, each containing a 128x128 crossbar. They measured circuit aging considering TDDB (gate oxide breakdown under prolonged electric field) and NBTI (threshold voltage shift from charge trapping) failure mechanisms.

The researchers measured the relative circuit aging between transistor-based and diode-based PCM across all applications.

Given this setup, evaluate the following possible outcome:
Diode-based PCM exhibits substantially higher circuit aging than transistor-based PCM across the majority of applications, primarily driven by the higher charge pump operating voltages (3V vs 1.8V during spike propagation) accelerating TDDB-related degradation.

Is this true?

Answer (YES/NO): NO